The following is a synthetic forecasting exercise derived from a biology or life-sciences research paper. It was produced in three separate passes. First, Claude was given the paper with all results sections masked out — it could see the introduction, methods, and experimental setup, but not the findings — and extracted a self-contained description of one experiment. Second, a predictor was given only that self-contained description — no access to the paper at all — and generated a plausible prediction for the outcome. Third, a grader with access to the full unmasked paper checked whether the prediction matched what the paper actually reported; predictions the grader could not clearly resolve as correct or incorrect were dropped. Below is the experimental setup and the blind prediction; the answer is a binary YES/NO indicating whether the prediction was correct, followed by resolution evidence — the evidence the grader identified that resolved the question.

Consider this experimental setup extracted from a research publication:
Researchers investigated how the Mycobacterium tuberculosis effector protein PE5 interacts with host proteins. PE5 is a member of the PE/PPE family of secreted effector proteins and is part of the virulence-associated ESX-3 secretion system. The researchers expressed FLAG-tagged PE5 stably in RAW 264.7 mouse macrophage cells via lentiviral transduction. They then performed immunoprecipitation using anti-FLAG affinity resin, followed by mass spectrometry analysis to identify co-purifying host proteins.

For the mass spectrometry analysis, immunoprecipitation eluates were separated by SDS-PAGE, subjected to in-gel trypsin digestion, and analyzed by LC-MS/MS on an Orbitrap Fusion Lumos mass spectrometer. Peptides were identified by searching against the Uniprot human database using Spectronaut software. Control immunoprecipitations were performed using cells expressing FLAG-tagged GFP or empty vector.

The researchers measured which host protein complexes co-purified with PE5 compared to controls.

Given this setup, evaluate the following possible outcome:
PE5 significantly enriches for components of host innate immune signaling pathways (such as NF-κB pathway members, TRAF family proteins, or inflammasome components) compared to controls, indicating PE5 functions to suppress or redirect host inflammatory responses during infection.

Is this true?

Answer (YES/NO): NO